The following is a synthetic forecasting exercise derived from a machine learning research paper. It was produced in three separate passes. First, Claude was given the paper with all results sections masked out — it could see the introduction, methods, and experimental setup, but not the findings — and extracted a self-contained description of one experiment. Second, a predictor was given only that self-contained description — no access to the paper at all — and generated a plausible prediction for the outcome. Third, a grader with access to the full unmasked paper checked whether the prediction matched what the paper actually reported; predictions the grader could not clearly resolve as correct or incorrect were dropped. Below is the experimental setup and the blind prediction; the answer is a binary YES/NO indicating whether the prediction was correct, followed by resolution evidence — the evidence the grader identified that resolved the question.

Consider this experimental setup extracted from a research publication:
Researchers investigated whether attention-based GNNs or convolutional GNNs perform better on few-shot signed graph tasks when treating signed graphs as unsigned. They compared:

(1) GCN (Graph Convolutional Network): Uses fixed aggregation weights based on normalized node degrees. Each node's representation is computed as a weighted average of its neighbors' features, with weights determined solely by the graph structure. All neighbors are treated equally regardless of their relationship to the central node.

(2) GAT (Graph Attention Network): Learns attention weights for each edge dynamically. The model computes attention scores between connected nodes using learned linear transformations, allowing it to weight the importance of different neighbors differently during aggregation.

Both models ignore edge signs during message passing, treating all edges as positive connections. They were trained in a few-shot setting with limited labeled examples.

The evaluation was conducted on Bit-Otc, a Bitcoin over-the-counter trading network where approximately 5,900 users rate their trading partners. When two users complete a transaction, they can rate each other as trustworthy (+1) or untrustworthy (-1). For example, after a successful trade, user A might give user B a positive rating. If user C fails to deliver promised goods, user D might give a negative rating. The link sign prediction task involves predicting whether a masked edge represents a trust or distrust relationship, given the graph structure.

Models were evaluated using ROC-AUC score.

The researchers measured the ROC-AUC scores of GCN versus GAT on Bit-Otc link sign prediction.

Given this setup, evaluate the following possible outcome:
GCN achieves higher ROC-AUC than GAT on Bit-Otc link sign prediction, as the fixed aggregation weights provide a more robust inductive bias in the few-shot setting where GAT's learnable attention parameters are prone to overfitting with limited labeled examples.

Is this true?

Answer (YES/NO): NO